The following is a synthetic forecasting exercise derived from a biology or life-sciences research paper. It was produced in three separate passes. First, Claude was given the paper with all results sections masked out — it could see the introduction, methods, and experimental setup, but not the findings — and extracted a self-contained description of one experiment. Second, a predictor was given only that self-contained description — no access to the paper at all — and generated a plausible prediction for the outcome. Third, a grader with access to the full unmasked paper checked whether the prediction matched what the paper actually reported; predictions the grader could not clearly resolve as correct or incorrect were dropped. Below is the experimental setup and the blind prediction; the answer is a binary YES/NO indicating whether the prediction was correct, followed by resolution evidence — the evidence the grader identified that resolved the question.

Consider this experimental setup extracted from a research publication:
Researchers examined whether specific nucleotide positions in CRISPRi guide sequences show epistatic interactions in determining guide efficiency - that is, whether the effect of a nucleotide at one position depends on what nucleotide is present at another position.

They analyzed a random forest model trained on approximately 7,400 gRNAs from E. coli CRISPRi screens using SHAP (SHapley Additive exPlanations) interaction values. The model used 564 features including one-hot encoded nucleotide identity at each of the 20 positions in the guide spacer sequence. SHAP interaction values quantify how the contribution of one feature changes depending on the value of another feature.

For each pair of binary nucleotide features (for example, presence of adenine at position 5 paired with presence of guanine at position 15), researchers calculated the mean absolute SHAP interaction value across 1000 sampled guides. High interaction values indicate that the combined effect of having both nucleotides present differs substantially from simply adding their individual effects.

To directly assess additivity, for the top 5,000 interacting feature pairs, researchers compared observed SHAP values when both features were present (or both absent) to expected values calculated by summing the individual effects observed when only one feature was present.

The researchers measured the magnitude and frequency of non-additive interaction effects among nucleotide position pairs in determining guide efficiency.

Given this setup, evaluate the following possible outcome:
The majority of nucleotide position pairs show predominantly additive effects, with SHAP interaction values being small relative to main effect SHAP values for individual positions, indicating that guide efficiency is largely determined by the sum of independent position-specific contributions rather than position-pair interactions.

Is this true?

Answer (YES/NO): NO